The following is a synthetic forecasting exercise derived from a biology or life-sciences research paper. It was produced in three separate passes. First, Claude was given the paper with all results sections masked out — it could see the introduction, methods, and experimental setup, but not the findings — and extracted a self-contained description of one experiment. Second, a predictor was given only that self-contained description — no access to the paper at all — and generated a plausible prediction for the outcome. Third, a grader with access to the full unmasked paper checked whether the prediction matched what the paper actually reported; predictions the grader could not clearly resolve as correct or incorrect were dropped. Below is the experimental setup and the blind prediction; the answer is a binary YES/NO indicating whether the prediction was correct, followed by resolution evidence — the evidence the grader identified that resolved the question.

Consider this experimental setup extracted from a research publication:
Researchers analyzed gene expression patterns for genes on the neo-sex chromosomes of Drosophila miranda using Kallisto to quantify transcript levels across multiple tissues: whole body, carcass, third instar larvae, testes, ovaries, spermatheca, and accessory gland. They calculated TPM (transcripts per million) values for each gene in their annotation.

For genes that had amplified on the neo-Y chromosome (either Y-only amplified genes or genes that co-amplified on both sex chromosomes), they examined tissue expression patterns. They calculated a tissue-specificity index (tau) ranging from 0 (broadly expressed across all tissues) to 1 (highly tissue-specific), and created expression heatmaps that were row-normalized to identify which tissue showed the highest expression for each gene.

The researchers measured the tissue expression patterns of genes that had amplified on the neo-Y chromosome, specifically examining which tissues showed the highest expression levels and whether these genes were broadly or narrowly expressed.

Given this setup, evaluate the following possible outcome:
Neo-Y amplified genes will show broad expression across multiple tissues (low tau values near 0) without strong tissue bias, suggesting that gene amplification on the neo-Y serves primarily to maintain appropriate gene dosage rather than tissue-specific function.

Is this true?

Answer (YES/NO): NO